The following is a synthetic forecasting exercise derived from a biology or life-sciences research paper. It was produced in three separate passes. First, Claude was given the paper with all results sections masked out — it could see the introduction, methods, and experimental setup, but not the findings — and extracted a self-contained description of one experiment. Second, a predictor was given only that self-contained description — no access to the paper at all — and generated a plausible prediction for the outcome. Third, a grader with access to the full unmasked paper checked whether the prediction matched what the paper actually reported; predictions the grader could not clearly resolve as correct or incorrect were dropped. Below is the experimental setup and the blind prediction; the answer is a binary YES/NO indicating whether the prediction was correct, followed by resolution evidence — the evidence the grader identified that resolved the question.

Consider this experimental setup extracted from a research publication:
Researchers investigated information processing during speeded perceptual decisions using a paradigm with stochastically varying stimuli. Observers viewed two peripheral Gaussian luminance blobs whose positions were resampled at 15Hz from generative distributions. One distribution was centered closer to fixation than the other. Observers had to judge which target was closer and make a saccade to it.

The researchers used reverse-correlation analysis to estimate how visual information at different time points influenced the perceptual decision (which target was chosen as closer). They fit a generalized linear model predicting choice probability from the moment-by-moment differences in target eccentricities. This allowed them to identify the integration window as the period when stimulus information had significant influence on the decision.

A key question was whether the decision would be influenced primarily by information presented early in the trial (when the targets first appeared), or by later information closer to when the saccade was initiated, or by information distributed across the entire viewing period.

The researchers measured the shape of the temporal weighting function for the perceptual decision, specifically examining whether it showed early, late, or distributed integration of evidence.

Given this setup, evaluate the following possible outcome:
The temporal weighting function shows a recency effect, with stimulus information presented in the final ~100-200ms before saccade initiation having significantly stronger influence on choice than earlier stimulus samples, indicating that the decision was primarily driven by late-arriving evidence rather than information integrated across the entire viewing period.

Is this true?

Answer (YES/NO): NO